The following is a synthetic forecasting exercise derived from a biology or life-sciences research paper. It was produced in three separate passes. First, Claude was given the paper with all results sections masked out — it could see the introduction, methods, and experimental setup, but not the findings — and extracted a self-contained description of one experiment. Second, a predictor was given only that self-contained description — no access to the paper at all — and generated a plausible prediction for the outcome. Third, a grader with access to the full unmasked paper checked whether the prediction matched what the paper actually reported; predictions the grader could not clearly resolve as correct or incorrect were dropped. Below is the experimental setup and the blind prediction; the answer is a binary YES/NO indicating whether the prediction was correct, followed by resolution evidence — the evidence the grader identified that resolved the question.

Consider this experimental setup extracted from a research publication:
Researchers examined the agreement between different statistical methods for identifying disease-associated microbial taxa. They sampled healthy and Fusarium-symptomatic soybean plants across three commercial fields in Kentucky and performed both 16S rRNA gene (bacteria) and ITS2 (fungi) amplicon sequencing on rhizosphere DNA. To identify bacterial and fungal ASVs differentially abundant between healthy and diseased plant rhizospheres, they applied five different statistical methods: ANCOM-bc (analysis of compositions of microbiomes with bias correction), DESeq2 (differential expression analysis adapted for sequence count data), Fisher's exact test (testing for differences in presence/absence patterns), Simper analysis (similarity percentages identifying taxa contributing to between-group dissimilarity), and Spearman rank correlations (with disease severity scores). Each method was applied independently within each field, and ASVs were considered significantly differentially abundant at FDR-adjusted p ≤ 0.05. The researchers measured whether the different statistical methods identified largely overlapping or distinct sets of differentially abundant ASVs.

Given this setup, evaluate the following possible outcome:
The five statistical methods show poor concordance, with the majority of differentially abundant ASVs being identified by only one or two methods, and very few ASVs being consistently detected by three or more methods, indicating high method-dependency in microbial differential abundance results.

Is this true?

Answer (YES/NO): YES